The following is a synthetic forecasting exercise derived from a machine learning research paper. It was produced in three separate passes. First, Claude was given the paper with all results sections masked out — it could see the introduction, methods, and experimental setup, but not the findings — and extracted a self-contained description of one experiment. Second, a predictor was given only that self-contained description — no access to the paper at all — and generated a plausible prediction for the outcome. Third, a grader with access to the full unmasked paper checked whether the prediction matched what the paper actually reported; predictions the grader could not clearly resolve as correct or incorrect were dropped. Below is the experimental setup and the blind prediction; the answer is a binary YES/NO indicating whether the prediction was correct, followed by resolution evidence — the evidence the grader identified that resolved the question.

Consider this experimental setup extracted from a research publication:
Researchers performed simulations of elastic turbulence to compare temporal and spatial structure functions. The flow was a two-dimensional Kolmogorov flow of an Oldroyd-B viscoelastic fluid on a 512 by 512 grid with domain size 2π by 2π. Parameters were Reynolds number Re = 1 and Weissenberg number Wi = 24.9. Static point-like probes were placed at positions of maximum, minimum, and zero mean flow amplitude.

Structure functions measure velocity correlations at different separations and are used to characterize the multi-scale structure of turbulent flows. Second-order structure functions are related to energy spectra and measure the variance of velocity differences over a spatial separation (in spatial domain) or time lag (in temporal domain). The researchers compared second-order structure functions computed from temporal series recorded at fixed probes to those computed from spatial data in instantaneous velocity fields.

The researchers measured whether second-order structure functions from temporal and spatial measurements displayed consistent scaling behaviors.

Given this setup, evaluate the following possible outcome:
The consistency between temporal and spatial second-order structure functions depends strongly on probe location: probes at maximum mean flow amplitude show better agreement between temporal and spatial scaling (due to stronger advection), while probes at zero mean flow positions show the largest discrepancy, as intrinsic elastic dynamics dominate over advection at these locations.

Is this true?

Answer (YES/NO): NO